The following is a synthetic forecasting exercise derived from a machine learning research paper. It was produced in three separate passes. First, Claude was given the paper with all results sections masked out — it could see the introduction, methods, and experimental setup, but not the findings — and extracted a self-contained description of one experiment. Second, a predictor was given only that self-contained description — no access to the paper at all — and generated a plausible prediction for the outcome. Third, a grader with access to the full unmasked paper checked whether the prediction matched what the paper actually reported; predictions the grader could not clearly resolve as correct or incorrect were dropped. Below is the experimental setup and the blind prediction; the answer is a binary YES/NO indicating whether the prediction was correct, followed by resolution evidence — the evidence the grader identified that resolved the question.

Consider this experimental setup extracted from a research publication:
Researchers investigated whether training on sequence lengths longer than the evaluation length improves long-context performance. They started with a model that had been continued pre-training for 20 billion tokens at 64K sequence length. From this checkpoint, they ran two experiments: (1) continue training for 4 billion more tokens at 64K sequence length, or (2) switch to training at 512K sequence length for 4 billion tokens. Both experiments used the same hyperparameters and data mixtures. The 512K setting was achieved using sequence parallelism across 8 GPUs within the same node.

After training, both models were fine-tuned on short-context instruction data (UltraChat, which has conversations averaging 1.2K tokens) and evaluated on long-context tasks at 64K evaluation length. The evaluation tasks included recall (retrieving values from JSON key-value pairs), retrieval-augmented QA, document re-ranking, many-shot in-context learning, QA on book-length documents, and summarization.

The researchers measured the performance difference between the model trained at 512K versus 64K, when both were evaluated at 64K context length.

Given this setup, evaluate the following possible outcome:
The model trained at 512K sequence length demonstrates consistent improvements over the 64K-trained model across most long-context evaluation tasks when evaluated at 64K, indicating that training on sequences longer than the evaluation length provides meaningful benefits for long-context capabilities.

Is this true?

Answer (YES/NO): YES